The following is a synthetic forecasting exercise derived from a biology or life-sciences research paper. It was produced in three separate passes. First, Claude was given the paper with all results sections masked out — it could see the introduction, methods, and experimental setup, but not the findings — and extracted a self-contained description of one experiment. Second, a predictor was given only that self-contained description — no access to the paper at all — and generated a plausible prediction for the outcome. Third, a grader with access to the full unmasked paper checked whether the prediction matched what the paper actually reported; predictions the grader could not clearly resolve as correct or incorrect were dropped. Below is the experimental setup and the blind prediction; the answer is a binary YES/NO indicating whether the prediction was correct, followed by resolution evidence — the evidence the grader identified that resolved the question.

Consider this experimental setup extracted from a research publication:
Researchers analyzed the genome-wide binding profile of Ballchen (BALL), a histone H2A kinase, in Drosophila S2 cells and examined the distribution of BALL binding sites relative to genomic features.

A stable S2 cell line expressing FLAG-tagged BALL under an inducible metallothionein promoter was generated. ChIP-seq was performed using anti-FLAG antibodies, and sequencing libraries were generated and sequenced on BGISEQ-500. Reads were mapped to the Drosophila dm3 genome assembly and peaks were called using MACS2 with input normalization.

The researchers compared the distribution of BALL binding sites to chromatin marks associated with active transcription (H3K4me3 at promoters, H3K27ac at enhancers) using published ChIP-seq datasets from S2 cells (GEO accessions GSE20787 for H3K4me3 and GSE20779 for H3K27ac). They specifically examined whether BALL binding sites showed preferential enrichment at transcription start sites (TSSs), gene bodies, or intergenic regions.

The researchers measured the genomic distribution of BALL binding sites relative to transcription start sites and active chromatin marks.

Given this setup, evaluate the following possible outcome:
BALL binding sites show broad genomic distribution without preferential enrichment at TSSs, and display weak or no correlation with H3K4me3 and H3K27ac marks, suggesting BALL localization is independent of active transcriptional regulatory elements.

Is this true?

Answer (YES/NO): NO